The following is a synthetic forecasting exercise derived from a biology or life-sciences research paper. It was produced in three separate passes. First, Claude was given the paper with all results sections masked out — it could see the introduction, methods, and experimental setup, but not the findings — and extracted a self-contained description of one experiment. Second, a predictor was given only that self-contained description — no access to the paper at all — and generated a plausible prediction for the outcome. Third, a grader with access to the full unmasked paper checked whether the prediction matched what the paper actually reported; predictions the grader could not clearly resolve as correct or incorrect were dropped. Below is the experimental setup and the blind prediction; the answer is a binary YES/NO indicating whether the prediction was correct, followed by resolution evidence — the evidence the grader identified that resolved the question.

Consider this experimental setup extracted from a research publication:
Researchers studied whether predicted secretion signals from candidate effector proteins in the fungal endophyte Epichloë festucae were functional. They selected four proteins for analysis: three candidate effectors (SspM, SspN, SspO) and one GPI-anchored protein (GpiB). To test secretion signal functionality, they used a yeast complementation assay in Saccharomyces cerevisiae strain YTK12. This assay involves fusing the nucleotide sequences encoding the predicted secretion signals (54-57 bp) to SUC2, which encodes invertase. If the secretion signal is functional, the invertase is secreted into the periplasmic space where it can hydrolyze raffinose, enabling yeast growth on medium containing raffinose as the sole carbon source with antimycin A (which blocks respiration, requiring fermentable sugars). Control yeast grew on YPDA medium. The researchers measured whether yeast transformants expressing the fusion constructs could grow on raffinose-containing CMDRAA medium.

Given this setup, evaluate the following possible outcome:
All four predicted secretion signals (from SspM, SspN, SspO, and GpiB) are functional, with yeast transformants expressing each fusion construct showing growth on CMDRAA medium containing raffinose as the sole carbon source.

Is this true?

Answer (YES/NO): YES